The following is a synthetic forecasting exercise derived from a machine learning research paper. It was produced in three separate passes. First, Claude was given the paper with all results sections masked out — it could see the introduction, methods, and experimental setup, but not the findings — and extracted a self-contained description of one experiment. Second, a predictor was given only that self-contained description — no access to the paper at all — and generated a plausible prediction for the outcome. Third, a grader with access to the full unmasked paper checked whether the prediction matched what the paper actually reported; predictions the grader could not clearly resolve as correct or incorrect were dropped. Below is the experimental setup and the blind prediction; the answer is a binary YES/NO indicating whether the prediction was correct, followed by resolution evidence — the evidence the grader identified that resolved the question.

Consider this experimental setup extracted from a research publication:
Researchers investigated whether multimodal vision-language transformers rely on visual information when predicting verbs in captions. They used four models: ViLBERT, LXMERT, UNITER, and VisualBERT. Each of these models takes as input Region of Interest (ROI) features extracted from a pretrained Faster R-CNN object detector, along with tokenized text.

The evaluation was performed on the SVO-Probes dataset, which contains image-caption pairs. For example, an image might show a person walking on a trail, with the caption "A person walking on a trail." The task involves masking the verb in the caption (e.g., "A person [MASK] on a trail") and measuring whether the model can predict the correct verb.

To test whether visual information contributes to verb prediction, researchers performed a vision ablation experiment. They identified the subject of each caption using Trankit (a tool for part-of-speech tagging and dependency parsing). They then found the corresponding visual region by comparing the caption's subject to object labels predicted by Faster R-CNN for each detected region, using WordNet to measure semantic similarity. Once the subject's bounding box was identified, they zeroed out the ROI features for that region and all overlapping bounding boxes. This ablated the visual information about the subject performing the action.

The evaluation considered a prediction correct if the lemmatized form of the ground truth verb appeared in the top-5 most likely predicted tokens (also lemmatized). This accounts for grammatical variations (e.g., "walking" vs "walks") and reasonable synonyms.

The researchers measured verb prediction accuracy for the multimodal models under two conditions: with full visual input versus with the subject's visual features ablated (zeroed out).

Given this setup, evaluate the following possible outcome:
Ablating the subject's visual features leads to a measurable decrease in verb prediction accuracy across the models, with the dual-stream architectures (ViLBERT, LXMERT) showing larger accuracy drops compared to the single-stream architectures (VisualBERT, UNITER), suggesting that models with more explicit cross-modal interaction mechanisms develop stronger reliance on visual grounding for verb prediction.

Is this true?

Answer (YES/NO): NO